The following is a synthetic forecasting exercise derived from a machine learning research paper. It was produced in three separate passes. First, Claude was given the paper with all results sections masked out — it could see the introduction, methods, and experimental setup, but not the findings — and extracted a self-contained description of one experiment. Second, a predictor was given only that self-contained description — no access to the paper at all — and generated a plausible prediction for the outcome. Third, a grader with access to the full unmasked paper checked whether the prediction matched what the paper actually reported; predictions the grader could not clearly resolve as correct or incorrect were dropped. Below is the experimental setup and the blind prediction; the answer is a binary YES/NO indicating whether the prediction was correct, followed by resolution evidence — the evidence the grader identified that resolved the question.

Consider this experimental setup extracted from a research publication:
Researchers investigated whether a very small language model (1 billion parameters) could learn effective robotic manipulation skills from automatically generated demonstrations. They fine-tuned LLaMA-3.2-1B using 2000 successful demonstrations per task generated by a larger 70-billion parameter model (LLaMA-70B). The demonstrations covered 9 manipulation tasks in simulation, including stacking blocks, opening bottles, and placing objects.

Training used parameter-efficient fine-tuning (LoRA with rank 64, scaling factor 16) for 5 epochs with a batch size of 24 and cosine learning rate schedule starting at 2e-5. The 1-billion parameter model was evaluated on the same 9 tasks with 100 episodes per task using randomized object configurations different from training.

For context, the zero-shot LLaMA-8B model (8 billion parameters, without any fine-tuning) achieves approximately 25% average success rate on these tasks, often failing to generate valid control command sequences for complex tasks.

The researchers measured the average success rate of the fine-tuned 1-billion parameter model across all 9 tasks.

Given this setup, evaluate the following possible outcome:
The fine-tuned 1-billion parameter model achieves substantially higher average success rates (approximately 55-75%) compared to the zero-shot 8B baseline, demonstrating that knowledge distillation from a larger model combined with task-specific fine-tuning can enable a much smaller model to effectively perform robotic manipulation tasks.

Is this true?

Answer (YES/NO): YES